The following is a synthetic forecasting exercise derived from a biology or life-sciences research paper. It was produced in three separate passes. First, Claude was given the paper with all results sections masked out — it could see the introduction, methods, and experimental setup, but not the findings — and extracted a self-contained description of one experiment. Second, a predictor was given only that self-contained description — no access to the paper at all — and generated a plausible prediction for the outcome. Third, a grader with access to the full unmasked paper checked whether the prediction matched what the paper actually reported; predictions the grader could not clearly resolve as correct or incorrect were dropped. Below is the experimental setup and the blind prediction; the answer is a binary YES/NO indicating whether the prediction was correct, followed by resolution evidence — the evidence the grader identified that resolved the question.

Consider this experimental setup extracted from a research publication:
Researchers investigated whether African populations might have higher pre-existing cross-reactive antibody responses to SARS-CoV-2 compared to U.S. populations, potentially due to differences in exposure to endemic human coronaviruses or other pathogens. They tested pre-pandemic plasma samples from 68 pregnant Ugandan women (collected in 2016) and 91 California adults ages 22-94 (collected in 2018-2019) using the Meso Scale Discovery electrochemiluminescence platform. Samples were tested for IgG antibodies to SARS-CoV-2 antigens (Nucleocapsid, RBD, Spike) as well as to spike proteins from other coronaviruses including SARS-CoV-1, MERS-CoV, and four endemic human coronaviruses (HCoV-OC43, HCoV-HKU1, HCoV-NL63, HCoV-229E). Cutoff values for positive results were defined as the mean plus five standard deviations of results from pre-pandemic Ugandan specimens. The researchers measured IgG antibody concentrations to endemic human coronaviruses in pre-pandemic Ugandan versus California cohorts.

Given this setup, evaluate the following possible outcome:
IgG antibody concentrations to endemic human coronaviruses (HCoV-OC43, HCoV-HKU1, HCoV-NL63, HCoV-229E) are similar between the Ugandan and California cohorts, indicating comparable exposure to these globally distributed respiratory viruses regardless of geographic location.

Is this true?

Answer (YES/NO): NO